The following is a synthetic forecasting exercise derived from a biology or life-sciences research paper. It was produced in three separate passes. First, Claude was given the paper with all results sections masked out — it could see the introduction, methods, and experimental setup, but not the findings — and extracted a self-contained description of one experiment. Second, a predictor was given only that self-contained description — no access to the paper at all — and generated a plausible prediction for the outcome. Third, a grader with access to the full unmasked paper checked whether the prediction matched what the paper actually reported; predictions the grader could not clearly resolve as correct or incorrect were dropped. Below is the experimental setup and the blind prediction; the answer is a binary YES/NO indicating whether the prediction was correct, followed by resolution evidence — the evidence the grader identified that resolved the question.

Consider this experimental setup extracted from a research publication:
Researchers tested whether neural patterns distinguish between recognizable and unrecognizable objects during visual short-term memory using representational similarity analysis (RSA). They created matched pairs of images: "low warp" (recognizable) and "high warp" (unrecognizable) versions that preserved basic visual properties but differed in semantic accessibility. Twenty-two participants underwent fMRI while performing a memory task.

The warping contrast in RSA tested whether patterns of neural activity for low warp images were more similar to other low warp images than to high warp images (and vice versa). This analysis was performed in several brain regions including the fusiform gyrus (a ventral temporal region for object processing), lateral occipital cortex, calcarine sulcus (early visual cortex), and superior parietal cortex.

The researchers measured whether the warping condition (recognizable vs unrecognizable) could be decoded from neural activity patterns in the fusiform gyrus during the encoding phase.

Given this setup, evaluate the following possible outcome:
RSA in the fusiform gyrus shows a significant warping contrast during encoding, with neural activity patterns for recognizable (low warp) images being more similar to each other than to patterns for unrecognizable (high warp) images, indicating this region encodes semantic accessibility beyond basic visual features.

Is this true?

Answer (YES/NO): NO